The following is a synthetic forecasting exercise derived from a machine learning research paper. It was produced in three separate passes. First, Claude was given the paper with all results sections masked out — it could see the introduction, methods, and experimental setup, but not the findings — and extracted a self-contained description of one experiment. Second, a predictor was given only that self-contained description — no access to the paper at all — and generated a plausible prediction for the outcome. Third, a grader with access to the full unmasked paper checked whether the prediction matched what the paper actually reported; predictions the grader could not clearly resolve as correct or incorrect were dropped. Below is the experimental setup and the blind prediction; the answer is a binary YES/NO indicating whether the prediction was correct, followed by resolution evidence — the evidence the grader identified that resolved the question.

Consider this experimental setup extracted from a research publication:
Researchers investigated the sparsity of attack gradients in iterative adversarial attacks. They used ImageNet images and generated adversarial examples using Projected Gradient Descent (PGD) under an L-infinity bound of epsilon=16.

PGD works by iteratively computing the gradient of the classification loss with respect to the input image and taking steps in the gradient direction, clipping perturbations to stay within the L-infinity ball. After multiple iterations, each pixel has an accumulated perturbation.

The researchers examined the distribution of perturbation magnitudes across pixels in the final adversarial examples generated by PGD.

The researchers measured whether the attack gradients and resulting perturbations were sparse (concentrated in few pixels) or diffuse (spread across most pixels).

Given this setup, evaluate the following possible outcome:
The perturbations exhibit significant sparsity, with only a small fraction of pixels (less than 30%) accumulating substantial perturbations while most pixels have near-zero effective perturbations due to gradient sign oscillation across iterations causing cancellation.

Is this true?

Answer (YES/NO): NO